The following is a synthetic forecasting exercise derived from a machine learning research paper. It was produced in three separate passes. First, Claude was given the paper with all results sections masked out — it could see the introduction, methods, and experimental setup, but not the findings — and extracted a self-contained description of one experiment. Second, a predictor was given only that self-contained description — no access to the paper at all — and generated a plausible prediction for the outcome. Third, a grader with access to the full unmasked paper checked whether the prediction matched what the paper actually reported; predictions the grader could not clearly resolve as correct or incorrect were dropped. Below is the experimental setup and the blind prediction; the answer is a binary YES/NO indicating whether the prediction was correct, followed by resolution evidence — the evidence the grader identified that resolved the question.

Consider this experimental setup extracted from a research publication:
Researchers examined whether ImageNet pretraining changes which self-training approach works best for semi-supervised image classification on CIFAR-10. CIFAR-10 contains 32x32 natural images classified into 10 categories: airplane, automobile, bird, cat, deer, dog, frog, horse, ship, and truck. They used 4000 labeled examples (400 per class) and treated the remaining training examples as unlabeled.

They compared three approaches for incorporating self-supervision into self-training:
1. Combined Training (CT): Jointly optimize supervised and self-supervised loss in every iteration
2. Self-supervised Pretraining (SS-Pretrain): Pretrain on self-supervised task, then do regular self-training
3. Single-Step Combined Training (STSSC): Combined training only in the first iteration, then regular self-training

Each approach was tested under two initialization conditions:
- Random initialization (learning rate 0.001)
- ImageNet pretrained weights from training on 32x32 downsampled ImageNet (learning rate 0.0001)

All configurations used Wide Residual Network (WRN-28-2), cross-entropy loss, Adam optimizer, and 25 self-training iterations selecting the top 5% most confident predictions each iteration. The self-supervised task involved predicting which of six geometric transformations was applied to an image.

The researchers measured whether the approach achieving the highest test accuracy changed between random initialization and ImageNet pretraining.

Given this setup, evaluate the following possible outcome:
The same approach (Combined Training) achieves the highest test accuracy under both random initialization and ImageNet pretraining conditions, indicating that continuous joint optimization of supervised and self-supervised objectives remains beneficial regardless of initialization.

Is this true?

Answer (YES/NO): NO